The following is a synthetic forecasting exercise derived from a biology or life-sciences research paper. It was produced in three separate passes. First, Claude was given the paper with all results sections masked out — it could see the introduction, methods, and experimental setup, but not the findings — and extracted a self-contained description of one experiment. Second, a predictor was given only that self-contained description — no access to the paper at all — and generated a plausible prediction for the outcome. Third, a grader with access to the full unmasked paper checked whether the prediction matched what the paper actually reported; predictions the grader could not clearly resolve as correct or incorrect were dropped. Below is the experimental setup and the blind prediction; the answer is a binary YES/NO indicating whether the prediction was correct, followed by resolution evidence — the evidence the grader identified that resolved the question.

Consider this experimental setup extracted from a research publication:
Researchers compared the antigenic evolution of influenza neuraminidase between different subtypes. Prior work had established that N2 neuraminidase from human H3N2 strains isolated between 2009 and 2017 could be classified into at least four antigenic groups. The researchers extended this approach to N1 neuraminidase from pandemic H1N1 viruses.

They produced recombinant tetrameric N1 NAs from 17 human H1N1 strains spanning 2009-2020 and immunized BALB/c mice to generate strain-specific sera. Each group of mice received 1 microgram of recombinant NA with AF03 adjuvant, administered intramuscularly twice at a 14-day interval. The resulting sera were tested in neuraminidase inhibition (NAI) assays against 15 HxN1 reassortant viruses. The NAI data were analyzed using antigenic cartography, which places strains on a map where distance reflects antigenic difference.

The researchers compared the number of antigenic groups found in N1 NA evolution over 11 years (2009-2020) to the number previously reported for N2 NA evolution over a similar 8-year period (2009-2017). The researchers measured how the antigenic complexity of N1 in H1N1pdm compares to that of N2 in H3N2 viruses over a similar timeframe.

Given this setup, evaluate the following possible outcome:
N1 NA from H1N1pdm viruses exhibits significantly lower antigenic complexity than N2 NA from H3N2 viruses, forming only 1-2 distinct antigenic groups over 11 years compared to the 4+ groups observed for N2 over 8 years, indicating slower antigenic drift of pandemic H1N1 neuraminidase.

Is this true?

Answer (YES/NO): YES